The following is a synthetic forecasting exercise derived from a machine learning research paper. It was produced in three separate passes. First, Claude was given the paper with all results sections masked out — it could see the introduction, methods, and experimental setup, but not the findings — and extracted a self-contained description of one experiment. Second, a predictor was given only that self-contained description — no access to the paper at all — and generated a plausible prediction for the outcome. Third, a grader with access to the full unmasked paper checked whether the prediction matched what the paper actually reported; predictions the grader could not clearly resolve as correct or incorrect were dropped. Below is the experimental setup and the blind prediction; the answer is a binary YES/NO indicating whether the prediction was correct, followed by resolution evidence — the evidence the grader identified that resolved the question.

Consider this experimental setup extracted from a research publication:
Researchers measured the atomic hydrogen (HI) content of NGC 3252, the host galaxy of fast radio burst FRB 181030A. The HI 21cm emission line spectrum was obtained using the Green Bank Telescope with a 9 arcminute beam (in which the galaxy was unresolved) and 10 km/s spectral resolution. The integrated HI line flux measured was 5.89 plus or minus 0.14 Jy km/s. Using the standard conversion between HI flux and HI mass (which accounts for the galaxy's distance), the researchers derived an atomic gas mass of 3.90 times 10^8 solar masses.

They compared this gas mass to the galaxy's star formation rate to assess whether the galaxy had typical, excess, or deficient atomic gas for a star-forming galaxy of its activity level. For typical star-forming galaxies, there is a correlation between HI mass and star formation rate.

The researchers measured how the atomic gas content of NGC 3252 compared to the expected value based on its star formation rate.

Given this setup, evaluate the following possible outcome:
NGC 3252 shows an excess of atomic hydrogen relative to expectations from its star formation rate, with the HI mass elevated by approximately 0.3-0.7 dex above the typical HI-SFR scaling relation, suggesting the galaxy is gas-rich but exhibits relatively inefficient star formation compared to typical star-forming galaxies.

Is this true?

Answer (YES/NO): NO